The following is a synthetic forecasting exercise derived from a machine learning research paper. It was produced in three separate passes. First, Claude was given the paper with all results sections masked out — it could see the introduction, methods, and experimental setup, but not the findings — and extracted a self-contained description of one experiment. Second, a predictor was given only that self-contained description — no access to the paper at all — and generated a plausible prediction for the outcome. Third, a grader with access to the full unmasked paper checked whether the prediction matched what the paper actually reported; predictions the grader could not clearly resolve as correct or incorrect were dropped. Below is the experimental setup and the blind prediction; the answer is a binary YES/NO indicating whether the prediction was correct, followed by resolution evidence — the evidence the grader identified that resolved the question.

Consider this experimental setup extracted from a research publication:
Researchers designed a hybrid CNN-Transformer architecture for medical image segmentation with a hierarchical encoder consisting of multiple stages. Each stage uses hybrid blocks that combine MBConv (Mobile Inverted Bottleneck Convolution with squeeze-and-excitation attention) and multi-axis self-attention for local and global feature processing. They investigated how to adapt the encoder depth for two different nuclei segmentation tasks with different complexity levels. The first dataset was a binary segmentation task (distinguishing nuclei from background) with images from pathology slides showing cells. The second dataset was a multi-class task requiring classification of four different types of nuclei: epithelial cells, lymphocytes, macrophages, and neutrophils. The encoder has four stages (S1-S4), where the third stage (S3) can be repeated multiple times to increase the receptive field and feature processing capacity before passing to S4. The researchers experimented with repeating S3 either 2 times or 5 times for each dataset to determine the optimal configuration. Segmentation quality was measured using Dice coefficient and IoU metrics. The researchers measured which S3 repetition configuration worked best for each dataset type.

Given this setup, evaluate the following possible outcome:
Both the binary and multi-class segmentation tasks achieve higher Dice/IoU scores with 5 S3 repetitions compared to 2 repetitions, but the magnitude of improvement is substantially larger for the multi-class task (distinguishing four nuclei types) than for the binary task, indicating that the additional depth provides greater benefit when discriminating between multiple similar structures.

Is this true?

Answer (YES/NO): NO